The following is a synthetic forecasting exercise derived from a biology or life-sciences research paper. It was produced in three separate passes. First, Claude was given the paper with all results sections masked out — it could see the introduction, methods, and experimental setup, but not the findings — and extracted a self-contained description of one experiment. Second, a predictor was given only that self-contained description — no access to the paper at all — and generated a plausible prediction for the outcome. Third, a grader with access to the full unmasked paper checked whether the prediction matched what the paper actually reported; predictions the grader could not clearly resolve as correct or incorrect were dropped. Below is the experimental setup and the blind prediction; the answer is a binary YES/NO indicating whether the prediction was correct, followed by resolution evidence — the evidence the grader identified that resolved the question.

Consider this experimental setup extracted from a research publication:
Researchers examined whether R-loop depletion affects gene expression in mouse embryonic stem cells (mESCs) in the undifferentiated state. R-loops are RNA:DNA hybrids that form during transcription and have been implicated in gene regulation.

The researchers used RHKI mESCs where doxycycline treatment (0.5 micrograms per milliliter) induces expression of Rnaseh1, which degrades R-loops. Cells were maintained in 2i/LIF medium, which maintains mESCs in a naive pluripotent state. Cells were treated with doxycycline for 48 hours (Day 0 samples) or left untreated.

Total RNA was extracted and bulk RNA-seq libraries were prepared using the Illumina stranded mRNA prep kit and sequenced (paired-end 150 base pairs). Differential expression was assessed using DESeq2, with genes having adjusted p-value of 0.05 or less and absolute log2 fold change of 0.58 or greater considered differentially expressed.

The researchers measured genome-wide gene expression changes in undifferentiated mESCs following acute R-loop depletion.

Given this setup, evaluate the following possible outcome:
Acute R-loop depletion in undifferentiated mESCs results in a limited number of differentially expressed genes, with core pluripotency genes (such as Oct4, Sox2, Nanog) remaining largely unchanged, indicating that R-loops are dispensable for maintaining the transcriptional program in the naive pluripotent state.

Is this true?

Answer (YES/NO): YES